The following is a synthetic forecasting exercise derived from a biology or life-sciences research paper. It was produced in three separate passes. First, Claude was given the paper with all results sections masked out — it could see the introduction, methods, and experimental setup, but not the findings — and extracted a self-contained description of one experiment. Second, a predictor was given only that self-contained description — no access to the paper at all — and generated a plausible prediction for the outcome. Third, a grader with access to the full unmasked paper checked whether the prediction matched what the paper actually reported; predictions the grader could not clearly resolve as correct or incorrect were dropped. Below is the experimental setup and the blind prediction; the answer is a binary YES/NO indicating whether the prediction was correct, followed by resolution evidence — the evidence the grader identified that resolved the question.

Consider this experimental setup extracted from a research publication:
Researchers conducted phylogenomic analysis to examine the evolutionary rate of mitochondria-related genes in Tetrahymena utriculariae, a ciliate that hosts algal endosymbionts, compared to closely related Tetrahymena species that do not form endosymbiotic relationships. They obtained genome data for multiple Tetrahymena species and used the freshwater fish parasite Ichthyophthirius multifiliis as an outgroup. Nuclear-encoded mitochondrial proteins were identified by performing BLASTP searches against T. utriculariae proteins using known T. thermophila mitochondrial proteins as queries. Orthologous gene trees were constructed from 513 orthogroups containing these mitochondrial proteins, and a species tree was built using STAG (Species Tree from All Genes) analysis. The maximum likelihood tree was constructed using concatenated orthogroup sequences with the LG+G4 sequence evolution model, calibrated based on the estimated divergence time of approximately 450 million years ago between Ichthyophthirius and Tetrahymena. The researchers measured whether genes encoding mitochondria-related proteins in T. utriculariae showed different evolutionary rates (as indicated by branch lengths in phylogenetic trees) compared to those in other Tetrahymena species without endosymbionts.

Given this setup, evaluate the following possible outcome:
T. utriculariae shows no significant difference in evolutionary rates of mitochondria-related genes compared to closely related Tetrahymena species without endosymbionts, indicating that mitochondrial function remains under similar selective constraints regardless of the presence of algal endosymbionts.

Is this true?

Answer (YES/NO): NO